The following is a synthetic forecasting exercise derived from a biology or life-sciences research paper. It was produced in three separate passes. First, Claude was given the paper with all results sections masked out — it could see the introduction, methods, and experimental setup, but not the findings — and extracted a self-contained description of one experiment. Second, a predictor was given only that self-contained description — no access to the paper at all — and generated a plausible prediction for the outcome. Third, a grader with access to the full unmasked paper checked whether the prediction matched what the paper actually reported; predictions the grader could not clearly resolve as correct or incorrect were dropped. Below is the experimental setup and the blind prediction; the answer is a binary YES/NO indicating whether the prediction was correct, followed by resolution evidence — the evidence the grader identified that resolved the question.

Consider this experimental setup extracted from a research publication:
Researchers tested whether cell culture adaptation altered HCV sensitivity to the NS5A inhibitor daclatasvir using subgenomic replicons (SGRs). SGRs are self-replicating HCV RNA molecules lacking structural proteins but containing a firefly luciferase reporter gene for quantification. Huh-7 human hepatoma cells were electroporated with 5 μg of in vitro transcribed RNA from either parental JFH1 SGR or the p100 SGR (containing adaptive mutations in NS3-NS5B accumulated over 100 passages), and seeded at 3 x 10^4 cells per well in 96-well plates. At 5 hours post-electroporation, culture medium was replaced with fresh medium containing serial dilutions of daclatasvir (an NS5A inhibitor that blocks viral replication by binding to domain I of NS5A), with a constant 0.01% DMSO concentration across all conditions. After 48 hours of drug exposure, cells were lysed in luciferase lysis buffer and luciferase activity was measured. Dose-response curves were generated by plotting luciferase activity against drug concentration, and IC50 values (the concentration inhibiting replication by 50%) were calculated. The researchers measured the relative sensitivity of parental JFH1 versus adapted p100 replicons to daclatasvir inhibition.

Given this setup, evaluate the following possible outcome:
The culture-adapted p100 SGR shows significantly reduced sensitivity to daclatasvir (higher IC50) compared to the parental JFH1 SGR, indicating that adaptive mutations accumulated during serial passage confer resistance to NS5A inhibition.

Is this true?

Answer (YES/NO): NO